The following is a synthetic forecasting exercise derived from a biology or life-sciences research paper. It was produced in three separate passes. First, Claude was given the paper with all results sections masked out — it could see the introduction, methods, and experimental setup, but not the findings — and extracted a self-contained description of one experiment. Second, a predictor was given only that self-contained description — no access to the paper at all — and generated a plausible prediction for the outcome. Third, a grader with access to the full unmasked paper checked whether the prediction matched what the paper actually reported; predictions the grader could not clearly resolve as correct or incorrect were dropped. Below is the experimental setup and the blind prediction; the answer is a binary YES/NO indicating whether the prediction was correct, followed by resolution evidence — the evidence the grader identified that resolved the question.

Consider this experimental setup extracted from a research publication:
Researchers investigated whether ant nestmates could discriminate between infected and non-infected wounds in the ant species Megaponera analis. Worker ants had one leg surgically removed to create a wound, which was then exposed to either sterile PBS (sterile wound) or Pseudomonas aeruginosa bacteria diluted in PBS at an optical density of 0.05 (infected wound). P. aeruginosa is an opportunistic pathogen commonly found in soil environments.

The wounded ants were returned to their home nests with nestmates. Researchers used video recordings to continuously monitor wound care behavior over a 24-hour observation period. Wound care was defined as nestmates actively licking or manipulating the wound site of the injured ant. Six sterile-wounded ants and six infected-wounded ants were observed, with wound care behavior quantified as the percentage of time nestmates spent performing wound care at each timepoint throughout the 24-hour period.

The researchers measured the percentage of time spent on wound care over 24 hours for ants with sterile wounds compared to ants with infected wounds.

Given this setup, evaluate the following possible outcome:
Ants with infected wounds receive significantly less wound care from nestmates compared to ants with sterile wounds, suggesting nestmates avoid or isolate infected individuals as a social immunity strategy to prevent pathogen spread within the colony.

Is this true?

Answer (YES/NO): NO